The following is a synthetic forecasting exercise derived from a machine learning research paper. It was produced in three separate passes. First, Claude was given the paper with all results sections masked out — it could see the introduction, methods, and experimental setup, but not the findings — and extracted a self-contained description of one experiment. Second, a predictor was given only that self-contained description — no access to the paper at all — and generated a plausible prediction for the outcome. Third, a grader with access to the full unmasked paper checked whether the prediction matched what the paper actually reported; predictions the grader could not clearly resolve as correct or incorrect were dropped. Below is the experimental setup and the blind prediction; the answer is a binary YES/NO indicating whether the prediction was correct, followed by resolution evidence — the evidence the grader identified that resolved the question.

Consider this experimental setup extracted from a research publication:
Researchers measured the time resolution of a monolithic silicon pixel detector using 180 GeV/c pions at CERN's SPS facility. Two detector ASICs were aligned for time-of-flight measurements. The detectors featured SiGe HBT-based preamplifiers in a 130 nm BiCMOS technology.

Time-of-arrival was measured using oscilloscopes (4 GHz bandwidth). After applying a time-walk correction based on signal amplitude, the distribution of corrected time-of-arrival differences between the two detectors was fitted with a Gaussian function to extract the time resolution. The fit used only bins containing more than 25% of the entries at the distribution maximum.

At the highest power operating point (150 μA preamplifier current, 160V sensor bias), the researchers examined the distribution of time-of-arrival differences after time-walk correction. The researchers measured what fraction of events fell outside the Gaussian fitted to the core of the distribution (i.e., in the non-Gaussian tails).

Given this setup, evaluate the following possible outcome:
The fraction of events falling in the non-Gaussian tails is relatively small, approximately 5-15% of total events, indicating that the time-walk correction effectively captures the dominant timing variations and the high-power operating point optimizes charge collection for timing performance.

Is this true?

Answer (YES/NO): YES